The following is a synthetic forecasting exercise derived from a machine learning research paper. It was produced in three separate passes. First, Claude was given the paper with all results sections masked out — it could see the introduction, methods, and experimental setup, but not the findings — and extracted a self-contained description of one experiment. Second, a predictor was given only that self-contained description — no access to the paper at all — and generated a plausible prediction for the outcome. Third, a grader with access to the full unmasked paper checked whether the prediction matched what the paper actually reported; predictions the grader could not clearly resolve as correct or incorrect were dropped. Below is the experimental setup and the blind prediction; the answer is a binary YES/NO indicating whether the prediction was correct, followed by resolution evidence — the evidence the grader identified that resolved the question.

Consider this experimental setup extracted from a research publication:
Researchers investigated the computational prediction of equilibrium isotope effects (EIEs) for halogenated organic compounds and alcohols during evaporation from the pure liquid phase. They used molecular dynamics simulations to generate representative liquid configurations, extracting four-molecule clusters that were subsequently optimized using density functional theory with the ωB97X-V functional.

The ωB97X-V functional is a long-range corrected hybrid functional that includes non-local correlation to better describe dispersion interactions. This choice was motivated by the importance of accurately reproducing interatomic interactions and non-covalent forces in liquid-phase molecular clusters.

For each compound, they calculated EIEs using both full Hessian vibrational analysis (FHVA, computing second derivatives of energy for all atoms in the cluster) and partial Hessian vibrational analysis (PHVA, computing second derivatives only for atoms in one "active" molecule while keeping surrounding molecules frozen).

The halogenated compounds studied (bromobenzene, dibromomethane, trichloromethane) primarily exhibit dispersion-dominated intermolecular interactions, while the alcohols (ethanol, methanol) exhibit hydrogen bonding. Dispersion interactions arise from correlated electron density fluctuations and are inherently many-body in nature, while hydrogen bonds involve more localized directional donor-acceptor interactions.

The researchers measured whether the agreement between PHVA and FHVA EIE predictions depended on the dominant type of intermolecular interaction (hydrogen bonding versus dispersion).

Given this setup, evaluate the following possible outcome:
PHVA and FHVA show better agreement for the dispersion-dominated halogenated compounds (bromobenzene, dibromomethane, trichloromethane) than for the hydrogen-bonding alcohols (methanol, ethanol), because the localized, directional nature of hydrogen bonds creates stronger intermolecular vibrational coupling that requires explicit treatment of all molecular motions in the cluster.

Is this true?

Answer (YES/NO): YES